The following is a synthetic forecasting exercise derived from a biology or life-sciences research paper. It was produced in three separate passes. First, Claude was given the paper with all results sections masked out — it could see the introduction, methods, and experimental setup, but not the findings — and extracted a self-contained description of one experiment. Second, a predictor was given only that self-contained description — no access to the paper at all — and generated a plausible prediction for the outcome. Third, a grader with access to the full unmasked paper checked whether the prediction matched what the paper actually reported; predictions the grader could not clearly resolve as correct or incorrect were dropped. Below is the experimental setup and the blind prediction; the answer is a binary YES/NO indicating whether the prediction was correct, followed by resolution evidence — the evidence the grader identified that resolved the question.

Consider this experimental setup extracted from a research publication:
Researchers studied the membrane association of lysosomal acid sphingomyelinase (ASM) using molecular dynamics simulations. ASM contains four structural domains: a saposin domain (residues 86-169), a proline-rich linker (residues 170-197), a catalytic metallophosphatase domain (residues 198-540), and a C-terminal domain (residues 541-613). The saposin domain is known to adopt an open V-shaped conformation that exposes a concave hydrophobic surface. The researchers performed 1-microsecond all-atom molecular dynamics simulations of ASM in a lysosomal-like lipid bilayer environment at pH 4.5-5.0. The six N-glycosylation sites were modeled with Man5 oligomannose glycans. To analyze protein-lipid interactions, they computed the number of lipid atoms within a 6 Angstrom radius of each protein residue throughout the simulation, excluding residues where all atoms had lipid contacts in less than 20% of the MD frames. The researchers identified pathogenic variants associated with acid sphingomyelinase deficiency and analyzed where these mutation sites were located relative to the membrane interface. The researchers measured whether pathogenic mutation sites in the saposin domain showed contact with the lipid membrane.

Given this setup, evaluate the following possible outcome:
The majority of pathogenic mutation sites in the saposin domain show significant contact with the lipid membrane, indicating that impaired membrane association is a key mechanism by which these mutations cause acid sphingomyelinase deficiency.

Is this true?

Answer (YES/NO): NO